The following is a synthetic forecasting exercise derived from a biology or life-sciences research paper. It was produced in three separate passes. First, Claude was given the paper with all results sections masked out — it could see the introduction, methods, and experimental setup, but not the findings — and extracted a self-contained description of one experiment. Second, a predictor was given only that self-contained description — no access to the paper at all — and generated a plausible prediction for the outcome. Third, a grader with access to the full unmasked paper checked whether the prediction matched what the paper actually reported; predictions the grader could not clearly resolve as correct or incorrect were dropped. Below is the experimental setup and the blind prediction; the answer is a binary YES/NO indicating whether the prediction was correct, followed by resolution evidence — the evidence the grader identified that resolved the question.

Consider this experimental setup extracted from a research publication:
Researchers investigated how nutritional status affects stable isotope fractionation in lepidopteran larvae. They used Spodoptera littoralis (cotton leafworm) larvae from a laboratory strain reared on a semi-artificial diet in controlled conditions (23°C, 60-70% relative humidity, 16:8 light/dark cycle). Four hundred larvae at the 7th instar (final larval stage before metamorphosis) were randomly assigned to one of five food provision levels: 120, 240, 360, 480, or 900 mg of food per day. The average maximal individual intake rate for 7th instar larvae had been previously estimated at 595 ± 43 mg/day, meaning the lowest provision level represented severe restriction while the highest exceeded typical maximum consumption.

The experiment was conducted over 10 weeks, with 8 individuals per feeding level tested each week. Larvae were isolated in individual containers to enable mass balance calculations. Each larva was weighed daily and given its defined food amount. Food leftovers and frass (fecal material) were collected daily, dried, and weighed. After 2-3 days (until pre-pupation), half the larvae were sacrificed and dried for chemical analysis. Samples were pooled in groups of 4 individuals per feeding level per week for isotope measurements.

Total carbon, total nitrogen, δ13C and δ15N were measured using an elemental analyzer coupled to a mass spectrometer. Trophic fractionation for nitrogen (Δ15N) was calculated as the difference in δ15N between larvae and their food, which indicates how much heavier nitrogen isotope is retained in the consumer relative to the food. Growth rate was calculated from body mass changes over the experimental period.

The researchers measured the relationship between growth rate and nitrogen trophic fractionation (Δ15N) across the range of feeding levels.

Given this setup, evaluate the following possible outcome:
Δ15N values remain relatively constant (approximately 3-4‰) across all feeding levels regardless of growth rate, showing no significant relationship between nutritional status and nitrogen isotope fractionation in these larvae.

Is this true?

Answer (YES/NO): NO